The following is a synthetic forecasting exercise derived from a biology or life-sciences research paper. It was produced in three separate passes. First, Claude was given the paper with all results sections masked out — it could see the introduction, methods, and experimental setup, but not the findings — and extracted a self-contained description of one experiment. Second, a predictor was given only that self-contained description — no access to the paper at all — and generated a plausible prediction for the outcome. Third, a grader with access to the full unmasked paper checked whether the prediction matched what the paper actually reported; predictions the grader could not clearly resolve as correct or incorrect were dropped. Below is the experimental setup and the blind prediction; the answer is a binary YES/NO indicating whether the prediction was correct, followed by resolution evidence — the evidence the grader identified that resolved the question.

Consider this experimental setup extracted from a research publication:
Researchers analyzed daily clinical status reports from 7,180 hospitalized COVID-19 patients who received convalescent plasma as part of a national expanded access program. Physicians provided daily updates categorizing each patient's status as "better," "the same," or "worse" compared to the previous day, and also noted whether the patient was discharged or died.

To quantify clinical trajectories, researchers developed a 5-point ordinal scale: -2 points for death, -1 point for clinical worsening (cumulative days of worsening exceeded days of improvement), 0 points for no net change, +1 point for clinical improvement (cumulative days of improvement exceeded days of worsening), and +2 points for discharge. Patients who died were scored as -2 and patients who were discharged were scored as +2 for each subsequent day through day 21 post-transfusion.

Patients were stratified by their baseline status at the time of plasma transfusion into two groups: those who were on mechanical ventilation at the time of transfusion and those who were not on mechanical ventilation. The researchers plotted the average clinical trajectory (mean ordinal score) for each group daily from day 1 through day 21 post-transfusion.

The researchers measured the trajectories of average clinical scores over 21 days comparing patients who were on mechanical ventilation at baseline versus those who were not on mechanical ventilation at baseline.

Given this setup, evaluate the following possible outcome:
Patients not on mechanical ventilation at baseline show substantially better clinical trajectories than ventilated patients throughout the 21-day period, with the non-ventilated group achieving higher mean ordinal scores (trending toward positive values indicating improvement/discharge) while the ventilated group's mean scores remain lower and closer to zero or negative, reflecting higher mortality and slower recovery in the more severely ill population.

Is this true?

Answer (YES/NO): YES